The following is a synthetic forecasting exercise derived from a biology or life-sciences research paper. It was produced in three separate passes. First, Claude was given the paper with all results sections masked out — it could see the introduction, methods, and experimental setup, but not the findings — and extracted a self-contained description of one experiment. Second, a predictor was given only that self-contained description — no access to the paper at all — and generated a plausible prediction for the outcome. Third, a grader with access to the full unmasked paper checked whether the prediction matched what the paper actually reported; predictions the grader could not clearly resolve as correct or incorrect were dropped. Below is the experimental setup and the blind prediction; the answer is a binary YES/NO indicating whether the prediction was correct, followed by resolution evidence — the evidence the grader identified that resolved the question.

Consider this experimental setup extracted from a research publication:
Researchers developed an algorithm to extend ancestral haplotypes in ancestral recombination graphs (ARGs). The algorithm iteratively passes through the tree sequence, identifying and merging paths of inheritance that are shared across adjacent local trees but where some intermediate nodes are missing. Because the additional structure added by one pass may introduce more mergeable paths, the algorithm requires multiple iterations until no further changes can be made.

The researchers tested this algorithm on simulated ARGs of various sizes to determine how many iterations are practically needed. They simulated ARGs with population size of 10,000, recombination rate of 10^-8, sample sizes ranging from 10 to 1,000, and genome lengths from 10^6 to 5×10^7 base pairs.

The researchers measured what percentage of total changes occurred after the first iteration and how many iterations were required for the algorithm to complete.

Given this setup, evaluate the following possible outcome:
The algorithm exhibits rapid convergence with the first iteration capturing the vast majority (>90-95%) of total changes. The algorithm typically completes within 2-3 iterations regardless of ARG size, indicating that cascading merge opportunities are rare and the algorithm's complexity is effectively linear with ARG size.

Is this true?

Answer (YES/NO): NO